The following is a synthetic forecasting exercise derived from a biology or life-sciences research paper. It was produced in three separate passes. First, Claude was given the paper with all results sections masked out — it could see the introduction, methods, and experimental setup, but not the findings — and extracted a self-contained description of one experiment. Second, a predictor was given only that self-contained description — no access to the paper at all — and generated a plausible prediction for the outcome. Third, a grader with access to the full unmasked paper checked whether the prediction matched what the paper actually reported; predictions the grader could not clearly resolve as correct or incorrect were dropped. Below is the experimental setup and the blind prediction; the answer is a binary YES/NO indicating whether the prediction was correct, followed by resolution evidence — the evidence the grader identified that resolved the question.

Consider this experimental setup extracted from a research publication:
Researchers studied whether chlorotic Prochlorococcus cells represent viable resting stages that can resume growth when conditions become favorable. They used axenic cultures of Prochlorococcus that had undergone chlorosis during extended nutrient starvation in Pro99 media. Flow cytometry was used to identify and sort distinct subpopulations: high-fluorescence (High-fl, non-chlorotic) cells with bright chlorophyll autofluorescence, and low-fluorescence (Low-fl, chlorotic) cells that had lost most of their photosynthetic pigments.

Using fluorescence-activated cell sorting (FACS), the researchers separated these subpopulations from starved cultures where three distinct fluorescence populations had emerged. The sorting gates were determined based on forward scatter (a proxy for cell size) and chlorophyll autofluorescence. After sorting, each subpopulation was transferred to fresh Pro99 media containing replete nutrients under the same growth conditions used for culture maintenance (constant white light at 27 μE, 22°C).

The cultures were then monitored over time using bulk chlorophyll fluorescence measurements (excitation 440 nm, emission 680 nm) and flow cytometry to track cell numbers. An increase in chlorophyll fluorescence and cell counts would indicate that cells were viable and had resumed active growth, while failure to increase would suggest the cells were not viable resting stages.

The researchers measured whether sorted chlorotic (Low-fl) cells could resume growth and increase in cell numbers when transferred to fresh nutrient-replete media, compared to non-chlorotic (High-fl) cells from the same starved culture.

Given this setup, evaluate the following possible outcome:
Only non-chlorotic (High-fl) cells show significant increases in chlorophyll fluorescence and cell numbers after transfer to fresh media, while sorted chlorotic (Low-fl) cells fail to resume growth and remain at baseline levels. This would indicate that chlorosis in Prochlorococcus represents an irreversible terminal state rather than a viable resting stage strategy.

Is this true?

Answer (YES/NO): YES